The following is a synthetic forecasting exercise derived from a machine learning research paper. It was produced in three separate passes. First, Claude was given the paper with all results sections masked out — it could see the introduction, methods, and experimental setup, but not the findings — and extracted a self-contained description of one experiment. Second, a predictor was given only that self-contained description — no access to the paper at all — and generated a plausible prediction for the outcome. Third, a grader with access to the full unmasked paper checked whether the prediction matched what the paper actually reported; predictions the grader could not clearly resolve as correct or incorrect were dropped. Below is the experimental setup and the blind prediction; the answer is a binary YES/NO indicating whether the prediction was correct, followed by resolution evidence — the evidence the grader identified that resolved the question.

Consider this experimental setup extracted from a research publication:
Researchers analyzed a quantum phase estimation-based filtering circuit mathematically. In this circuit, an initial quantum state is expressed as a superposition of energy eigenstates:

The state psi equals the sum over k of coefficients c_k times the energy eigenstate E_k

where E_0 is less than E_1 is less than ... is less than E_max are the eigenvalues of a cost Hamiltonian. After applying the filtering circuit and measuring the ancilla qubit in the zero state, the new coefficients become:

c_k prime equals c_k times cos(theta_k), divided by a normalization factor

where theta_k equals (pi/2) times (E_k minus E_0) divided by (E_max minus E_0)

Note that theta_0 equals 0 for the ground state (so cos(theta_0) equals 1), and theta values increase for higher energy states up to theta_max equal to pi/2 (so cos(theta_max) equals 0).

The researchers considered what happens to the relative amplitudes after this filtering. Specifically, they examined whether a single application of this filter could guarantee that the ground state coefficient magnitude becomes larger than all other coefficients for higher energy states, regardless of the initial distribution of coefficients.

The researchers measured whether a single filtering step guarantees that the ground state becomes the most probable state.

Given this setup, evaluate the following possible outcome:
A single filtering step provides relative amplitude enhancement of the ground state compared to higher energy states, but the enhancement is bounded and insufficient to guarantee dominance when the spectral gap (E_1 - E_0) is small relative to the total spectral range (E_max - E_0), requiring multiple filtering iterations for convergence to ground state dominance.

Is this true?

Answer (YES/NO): YES